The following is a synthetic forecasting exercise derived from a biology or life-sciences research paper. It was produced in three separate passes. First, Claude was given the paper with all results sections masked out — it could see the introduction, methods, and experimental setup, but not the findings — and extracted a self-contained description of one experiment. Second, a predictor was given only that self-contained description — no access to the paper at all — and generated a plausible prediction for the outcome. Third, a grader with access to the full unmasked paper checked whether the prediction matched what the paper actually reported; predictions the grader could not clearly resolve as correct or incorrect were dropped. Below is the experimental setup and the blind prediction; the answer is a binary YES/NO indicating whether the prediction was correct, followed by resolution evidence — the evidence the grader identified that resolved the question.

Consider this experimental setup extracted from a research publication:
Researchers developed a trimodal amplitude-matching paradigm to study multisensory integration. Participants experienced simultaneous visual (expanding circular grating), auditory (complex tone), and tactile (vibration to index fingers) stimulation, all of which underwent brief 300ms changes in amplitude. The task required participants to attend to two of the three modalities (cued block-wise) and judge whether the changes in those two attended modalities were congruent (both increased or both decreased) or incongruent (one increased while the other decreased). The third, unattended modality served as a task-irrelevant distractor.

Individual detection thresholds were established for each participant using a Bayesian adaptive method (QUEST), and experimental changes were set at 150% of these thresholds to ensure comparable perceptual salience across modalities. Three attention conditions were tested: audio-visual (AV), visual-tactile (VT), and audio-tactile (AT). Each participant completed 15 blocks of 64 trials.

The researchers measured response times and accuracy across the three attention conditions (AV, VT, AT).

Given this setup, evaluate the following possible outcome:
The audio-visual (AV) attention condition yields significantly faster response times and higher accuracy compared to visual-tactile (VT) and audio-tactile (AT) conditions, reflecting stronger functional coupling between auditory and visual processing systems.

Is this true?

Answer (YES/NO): NO